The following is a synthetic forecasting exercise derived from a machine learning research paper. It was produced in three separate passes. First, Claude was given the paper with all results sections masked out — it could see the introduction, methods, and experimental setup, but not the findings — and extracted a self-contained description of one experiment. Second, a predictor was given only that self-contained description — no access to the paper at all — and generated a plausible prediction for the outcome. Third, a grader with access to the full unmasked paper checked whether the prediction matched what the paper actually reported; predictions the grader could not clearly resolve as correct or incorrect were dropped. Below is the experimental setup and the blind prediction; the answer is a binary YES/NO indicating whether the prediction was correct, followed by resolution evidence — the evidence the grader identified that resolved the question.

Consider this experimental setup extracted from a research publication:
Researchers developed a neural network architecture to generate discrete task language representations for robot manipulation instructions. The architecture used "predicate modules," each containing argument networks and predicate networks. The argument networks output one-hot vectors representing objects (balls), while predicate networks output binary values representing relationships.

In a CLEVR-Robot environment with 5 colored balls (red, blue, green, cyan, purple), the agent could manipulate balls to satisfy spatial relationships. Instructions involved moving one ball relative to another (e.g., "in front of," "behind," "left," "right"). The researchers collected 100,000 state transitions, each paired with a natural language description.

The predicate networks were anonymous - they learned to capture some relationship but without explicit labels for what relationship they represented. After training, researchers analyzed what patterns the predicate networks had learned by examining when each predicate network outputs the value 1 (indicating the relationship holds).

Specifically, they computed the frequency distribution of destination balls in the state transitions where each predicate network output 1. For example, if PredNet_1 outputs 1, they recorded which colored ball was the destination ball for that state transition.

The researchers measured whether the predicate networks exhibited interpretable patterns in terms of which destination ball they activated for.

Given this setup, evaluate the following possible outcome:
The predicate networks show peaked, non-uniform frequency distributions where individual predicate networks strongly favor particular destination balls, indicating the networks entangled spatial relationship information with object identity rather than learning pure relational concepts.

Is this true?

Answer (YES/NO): YES